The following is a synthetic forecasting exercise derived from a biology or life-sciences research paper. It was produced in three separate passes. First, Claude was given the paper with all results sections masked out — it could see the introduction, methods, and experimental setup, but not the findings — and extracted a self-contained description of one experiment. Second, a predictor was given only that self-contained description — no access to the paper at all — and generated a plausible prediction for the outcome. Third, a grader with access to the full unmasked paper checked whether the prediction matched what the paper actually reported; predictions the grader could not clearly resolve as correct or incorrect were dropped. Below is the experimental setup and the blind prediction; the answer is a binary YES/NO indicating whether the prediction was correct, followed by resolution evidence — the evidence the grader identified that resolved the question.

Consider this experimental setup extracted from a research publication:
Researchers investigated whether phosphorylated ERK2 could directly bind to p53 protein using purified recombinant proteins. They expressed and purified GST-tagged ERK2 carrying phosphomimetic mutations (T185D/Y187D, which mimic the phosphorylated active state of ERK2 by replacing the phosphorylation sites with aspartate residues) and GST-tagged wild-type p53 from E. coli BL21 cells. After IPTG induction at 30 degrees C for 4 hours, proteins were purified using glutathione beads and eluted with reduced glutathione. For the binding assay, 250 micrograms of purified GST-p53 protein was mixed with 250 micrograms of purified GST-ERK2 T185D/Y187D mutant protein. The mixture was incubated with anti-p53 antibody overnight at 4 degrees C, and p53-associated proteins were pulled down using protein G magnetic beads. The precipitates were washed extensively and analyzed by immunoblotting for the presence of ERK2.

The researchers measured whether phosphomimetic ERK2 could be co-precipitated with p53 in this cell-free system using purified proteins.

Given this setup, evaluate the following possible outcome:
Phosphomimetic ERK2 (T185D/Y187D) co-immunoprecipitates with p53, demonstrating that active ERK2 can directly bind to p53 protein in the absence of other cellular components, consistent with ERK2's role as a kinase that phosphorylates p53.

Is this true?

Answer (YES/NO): NO